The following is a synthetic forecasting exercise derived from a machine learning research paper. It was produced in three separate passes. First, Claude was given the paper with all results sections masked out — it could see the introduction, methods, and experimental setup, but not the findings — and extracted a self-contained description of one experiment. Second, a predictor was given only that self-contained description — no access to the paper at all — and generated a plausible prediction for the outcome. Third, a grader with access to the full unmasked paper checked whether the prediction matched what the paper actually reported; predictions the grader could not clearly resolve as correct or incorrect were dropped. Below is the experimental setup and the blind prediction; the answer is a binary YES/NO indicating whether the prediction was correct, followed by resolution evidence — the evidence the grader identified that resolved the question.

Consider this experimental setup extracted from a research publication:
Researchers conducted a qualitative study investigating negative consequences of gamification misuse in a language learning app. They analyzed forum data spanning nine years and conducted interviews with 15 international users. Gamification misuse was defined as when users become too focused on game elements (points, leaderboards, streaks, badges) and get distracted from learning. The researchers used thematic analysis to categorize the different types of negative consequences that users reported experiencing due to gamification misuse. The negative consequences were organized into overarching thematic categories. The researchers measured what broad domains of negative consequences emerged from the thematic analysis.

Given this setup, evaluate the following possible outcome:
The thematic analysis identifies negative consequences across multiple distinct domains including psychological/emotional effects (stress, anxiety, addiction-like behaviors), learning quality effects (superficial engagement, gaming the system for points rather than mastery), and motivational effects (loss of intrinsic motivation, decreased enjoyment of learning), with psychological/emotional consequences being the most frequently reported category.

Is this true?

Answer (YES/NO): NO